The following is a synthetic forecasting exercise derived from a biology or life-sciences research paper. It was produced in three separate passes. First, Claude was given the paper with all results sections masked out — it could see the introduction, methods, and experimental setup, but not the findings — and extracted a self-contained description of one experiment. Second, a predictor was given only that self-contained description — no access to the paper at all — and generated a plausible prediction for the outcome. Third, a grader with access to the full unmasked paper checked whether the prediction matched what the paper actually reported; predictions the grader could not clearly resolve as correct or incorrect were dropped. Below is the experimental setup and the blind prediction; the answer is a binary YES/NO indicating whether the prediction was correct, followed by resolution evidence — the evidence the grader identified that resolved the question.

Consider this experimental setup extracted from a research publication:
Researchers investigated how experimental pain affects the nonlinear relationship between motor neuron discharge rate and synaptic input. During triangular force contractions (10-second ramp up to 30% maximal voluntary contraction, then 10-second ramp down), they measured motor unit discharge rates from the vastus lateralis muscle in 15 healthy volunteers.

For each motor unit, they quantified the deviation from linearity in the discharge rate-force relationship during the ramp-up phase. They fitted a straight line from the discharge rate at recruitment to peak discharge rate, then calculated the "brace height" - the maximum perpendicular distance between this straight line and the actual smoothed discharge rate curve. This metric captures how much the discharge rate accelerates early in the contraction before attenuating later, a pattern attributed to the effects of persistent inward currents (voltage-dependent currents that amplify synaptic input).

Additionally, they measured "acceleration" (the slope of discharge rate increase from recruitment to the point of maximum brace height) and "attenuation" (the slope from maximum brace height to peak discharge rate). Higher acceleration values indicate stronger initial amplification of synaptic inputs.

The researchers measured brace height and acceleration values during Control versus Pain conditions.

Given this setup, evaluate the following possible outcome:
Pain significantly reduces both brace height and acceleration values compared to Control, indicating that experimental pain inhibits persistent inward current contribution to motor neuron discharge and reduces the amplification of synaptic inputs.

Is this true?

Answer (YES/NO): NO